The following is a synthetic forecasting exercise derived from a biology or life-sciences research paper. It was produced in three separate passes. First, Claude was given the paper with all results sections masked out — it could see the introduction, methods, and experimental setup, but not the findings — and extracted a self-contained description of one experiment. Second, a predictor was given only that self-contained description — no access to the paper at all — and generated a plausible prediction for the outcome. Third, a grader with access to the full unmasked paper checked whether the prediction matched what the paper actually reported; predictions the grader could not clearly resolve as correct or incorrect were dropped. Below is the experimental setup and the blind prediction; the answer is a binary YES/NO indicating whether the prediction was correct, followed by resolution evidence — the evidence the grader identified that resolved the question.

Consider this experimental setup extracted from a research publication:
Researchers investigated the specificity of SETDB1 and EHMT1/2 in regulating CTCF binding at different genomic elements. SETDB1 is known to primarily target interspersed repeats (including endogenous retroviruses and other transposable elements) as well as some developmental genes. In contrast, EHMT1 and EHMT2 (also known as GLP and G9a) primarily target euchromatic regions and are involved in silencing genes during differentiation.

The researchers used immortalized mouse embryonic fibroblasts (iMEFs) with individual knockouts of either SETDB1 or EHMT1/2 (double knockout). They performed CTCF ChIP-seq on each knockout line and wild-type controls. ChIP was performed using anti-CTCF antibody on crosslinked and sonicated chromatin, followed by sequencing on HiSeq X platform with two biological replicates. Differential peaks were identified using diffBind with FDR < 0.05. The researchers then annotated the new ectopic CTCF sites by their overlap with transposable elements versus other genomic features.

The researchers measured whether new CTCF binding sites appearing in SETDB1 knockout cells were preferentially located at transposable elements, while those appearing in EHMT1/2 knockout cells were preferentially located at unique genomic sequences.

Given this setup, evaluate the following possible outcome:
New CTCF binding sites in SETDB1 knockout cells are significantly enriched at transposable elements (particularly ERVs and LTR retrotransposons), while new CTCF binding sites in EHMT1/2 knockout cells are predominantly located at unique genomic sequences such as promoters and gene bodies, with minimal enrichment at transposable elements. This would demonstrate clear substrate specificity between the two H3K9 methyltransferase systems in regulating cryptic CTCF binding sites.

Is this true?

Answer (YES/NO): NO